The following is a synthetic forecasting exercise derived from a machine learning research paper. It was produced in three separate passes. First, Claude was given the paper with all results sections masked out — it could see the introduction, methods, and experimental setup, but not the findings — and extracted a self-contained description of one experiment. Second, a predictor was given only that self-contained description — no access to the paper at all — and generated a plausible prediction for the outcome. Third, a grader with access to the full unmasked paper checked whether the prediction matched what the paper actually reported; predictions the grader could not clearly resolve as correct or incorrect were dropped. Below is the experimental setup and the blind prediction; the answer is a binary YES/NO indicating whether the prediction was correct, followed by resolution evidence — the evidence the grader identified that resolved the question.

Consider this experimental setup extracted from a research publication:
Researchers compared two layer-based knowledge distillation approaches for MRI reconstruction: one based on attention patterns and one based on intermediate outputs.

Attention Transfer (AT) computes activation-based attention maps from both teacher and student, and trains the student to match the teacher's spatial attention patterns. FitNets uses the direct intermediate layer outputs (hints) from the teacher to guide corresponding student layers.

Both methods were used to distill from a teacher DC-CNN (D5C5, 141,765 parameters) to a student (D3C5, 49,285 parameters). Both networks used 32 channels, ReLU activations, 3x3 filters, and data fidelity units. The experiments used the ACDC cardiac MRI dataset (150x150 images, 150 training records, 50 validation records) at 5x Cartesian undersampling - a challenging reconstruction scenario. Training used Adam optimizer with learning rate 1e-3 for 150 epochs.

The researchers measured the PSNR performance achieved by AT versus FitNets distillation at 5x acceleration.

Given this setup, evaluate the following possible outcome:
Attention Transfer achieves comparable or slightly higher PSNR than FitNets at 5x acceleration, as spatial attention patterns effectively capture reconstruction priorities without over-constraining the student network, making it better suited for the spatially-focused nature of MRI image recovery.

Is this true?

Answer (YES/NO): YES